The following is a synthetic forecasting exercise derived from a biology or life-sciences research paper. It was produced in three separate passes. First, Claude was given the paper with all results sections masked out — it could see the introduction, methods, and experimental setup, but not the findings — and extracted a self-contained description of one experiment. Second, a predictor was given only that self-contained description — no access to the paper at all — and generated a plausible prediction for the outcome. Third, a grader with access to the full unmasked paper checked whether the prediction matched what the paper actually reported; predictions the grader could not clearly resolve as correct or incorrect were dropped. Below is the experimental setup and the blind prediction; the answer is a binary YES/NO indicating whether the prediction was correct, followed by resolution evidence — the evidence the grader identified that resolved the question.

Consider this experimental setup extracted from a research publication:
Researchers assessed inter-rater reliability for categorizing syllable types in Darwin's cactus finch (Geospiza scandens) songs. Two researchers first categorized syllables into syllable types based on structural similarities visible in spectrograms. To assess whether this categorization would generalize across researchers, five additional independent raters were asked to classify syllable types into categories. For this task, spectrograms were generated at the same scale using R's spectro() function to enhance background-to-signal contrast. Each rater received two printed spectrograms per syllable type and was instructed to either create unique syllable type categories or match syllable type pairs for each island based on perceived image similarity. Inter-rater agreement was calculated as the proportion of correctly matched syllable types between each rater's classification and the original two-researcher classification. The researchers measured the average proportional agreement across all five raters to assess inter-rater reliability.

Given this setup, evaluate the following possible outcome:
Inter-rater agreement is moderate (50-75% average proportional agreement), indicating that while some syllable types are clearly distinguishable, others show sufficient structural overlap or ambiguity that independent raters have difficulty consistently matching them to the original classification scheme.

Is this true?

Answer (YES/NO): NO